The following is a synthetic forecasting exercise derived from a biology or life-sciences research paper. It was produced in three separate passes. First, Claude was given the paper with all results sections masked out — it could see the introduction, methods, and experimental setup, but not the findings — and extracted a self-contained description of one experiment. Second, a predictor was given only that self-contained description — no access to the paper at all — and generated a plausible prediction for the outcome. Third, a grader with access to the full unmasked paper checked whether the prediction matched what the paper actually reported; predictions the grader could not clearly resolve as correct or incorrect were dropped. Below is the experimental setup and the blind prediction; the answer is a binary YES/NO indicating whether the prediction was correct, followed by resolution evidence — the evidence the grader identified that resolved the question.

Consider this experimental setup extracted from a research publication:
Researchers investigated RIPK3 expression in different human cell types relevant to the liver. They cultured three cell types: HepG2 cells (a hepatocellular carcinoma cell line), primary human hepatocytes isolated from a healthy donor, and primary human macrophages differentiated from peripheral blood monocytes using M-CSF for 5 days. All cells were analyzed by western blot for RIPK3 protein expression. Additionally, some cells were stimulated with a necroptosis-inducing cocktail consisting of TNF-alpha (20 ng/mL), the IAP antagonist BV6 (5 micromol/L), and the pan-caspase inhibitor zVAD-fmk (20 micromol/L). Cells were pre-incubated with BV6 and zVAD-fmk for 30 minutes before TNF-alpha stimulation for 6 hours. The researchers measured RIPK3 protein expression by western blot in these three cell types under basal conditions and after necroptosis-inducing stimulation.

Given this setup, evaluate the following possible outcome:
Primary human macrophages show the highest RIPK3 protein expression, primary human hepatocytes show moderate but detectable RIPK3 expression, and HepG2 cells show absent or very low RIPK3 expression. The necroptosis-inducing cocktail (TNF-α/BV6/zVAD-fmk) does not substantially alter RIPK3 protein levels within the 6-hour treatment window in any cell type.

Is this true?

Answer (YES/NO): NO